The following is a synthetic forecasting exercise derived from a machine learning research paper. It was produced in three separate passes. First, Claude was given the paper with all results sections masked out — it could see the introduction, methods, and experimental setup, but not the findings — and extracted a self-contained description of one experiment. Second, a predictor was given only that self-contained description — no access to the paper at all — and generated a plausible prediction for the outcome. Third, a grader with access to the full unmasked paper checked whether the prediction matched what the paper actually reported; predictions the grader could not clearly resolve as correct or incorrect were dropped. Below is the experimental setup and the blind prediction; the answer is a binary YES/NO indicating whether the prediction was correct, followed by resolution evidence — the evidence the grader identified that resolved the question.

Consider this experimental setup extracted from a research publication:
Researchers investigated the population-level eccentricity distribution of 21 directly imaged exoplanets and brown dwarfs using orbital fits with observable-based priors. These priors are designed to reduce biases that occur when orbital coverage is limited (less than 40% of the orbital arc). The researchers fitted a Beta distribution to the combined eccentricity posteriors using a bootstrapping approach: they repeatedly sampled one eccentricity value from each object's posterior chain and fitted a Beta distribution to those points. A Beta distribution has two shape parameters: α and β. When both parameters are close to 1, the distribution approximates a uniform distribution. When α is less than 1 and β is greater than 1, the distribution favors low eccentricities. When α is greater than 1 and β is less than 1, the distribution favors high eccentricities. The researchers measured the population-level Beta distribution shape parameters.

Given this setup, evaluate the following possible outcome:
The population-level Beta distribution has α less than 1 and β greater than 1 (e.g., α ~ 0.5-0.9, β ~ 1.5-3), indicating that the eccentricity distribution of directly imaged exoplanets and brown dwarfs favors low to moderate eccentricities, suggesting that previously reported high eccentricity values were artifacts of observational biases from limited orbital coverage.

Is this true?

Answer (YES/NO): NO